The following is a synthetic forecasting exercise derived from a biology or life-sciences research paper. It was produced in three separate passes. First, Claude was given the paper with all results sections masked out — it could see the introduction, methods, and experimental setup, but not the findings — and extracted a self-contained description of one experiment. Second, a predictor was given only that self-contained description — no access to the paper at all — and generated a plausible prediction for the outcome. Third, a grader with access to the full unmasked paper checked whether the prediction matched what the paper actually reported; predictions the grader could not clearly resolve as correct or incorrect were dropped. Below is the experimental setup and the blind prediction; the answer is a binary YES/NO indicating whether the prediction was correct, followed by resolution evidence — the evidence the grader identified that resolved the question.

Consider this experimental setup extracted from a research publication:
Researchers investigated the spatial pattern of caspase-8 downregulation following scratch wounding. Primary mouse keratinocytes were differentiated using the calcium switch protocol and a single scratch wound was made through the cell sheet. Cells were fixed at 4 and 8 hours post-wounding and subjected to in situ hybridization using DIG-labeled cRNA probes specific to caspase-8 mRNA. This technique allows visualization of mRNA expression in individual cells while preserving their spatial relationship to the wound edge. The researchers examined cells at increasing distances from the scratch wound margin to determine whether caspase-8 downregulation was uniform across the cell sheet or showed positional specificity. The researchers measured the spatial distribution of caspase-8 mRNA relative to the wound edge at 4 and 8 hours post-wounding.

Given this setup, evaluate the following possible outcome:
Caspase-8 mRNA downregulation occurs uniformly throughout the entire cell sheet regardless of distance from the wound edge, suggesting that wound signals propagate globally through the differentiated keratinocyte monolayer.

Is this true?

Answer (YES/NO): NO